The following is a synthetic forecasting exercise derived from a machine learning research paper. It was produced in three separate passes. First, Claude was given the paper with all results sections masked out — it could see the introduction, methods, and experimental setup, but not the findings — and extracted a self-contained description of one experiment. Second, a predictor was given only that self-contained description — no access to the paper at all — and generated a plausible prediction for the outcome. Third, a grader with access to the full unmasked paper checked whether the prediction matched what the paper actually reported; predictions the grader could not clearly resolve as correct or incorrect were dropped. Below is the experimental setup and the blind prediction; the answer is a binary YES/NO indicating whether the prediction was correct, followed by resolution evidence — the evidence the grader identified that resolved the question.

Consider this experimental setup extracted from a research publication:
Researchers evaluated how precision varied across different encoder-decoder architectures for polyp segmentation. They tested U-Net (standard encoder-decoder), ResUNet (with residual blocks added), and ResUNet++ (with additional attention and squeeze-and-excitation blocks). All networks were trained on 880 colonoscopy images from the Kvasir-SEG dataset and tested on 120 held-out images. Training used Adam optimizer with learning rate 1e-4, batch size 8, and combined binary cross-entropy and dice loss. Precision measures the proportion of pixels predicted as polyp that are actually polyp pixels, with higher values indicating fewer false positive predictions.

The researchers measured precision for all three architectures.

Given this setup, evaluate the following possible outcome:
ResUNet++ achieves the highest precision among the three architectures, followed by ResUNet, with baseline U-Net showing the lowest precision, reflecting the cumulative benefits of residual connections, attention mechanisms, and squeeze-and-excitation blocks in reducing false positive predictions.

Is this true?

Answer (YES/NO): YES